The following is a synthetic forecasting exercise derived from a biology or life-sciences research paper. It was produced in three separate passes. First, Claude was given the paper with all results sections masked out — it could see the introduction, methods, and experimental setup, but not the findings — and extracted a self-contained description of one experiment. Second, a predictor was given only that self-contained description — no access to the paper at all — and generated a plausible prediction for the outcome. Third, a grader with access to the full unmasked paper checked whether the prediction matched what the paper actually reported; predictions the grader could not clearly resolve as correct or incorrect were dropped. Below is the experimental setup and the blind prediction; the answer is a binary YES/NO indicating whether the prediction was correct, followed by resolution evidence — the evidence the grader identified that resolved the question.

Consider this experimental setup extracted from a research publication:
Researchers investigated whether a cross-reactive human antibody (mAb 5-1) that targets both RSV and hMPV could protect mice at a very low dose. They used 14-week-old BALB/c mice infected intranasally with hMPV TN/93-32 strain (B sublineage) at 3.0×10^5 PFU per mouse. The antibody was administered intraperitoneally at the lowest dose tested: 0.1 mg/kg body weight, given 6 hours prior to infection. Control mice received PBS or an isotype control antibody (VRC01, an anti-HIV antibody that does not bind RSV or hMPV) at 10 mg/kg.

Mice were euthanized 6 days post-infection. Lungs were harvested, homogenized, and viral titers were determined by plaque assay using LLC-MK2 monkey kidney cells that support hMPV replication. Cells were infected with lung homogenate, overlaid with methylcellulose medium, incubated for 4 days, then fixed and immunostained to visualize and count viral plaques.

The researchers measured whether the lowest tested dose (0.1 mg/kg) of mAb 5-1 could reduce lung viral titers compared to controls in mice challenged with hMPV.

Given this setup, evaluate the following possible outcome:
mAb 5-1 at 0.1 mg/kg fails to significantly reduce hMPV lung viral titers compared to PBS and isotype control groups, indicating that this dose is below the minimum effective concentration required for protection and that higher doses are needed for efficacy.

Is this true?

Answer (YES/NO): NO